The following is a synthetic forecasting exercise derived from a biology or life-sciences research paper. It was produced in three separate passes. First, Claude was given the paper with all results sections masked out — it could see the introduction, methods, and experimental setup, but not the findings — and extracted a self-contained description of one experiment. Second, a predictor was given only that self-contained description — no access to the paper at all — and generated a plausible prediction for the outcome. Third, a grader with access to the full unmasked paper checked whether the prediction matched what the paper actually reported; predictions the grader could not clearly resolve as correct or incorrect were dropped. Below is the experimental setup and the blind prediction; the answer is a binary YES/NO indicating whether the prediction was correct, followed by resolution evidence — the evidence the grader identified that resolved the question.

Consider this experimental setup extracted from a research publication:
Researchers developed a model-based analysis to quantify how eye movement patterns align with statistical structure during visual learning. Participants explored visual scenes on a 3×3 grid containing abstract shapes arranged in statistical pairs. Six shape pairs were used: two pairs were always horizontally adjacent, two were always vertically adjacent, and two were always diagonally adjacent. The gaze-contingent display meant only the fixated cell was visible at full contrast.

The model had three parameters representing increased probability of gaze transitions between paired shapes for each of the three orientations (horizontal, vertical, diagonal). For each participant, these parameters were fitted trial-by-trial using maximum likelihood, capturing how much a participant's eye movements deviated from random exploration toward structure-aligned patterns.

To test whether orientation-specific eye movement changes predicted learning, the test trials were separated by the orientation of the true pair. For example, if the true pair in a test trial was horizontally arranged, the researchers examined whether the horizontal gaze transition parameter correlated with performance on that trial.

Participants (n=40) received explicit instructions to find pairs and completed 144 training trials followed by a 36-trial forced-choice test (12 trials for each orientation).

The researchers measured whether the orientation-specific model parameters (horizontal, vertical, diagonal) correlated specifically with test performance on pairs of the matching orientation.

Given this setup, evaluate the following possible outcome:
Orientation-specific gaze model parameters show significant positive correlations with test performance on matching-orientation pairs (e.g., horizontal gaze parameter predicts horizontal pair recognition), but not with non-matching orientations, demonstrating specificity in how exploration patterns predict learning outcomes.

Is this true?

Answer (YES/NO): YES